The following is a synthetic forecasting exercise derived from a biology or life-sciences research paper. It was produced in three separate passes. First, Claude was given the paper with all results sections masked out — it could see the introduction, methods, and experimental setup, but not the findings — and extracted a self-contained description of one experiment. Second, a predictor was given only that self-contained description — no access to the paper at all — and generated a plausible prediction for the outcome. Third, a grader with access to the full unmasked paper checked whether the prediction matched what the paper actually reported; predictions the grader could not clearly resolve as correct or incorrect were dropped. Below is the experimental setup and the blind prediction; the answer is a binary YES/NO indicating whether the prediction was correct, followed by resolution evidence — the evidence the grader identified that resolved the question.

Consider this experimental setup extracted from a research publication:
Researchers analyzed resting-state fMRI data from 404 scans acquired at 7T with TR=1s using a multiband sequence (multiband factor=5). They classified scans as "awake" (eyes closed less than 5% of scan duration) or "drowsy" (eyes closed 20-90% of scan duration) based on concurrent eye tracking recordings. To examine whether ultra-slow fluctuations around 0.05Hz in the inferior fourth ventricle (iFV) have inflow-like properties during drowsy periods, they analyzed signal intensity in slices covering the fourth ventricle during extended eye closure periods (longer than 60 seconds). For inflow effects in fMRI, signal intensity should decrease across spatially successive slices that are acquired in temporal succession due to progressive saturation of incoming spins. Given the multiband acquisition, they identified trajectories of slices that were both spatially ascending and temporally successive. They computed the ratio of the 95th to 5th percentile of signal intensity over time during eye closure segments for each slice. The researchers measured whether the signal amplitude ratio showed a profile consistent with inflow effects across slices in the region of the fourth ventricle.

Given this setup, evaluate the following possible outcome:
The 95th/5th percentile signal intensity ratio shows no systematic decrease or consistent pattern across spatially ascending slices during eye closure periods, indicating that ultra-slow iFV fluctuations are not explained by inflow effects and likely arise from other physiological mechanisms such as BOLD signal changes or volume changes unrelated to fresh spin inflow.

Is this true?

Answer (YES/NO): NO